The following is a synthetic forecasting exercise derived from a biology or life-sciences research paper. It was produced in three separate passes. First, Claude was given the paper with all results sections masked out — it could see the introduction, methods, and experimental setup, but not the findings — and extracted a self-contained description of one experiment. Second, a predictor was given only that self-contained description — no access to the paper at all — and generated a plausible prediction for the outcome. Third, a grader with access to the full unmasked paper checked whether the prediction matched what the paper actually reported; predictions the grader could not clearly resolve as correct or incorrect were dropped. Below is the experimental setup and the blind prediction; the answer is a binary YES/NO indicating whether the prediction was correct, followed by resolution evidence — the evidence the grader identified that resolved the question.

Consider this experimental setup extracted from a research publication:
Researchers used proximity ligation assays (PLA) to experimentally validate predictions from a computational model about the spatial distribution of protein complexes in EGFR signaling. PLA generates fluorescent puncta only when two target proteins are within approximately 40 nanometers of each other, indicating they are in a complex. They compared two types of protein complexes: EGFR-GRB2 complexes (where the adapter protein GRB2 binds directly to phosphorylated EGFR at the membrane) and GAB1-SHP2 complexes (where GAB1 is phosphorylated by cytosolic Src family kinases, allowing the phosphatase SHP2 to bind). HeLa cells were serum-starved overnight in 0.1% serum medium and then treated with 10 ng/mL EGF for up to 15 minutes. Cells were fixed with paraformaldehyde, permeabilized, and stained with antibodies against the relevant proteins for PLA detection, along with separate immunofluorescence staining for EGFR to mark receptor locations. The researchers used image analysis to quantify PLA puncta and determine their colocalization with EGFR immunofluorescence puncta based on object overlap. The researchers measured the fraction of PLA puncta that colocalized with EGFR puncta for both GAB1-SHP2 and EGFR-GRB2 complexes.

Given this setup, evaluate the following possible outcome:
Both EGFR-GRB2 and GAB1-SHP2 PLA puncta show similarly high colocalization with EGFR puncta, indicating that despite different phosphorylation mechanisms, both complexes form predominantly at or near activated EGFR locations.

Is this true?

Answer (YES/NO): NO